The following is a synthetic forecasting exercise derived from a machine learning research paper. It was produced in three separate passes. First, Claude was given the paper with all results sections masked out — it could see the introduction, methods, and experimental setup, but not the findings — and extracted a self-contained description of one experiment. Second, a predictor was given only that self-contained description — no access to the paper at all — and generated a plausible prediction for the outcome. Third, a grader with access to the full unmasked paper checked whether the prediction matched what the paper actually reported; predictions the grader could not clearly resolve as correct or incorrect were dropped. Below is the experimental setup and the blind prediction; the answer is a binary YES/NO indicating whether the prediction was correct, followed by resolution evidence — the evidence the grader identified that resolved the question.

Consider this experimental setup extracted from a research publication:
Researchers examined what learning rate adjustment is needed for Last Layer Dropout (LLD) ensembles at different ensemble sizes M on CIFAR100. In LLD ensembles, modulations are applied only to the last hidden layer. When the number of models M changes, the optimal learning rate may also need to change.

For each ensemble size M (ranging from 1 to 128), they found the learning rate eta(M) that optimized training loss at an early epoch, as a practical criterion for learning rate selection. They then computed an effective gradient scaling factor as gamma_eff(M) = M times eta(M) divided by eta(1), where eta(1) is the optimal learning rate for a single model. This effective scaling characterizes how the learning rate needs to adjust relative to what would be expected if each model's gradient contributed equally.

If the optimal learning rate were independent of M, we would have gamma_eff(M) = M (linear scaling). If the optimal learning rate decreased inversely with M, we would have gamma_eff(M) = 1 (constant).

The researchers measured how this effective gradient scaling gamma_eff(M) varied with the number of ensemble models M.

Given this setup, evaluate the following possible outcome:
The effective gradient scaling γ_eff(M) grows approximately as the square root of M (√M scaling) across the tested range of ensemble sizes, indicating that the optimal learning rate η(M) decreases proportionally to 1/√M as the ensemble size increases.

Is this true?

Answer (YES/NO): NO